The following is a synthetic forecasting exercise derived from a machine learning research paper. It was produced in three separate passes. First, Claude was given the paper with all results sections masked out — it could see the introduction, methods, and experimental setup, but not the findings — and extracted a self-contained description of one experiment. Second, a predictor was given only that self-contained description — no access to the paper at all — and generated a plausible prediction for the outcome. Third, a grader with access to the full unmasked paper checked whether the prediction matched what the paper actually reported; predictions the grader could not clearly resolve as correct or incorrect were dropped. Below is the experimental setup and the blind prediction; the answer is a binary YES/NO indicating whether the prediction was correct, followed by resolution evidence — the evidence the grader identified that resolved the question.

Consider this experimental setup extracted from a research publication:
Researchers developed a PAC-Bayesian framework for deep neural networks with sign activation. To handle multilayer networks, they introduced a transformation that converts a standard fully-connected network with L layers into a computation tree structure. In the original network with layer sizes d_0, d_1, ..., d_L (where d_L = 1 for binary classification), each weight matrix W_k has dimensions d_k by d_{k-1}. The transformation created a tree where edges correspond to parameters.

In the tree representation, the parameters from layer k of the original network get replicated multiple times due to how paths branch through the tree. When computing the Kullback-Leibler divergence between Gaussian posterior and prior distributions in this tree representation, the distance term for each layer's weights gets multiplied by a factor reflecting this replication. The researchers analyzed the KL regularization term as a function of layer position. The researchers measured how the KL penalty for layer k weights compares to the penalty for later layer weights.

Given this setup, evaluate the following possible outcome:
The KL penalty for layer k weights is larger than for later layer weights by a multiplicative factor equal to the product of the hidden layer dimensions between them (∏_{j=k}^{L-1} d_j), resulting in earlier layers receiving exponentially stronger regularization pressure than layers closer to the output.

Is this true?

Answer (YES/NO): NO